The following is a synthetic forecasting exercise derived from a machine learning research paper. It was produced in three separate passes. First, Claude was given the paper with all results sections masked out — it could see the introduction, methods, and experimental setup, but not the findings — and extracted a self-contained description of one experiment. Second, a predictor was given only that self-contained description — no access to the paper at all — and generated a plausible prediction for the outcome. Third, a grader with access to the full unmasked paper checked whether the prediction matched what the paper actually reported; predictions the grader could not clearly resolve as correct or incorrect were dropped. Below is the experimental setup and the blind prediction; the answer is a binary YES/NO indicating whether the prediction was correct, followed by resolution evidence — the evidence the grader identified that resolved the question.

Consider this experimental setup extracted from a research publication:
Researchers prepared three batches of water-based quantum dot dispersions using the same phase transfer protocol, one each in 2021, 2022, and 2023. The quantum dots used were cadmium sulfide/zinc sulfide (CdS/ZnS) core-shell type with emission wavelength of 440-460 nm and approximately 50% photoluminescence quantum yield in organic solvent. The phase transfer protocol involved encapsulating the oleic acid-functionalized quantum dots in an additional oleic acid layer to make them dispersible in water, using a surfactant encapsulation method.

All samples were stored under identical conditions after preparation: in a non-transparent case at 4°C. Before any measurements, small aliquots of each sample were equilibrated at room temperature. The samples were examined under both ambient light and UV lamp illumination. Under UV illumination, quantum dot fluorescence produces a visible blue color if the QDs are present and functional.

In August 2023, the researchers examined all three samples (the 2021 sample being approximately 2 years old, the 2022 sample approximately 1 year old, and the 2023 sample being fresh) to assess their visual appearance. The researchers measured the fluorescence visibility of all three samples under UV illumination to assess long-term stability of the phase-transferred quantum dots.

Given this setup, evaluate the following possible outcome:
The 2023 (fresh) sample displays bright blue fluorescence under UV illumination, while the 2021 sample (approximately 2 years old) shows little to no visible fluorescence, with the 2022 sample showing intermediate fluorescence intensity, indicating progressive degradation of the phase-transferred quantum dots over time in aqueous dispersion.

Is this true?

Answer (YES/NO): NO